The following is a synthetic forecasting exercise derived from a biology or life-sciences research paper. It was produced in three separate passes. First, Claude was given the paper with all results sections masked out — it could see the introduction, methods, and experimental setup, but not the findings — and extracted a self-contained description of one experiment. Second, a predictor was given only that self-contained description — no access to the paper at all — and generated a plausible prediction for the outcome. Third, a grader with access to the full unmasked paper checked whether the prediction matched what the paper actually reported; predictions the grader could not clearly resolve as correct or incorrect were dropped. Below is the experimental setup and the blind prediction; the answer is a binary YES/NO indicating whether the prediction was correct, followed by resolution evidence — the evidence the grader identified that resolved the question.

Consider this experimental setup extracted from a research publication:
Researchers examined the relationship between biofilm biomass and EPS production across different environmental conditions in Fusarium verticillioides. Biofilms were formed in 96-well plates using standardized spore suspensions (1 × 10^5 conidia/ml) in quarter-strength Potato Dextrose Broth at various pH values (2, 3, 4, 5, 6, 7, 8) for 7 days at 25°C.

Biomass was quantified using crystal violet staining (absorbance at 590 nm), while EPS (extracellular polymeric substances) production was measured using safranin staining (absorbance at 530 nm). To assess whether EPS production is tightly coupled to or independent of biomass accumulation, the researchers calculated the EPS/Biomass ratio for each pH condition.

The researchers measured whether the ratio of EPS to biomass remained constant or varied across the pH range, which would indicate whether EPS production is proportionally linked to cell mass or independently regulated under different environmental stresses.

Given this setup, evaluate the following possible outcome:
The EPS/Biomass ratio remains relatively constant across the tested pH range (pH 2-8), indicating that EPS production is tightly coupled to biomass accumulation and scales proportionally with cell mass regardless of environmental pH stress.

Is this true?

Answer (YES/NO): NO